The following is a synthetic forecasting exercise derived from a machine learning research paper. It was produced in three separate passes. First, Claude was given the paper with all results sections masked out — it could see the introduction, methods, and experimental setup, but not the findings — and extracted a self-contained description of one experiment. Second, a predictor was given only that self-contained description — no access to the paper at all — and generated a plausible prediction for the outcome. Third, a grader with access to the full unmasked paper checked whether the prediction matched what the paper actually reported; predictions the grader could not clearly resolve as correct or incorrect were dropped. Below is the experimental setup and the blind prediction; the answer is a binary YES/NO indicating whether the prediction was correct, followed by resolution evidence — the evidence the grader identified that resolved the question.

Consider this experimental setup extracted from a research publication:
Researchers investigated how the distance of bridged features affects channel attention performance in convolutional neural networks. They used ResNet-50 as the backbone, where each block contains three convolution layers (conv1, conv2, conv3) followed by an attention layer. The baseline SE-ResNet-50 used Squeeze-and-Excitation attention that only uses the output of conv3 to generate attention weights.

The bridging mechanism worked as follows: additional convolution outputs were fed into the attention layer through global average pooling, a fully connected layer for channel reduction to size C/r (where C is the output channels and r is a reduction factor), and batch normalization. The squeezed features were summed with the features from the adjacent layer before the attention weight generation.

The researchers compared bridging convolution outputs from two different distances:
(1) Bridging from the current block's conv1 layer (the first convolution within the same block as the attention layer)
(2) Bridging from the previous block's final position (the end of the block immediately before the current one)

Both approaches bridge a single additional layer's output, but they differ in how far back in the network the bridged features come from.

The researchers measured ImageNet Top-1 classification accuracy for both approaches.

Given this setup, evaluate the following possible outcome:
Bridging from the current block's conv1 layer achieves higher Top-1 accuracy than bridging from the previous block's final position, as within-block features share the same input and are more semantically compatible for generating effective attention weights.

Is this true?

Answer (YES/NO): YES